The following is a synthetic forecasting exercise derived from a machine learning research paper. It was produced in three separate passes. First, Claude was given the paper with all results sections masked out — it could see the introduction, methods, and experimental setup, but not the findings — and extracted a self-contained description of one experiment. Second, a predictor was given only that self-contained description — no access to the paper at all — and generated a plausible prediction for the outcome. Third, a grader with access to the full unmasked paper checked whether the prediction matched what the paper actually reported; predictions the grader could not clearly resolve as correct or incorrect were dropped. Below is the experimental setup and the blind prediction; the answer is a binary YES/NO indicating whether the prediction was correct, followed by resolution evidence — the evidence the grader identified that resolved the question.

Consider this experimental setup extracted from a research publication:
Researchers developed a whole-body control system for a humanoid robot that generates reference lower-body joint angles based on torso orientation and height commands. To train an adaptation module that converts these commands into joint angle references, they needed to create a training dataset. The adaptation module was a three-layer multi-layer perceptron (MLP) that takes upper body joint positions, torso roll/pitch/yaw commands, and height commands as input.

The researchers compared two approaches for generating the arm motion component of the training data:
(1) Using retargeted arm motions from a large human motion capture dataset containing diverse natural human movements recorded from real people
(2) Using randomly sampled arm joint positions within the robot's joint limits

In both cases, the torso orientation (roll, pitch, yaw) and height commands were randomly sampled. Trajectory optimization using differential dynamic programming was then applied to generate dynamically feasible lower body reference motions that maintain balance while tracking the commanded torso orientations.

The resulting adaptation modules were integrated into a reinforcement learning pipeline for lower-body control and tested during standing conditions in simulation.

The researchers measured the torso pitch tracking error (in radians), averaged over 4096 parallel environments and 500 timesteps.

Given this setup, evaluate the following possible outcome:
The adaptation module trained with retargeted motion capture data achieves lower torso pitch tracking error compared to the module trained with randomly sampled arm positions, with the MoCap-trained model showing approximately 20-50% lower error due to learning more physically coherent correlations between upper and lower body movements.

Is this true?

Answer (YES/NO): YES